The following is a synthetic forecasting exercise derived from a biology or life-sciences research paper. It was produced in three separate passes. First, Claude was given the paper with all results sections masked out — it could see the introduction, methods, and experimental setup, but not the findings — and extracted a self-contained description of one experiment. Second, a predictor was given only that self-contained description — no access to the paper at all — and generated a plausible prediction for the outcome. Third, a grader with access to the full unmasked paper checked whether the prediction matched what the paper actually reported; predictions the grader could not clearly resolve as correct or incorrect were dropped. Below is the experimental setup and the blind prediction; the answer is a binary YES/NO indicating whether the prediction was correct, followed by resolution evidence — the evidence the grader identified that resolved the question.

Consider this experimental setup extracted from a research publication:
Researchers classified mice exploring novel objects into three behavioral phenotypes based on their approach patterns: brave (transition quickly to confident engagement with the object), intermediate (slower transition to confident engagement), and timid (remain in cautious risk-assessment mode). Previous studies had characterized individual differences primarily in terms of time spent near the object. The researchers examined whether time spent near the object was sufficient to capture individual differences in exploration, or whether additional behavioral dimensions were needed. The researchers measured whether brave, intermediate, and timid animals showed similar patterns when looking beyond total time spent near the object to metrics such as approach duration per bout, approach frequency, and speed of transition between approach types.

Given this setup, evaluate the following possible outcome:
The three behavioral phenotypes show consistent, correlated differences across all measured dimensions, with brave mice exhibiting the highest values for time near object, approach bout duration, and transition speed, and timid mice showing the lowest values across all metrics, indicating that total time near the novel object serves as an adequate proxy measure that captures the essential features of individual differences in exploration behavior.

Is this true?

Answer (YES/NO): NO